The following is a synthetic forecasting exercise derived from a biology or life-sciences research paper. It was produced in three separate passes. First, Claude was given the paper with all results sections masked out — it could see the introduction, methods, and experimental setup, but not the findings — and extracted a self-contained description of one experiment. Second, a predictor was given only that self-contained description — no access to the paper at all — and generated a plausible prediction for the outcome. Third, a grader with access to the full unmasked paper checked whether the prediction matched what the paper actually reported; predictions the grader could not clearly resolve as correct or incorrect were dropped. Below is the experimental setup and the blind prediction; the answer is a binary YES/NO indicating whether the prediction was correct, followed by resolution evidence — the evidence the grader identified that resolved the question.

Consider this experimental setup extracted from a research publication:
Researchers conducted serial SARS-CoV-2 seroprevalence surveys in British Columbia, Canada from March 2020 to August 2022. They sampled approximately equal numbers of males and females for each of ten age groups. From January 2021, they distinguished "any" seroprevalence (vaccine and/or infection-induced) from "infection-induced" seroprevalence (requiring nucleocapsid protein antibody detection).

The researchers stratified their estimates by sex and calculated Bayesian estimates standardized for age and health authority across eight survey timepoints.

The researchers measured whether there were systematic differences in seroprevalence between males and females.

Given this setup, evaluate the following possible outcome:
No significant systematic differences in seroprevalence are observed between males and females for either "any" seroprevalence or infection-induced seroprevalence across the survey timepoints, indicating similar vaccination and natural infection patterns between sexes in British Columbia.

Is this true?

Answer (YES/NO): YES